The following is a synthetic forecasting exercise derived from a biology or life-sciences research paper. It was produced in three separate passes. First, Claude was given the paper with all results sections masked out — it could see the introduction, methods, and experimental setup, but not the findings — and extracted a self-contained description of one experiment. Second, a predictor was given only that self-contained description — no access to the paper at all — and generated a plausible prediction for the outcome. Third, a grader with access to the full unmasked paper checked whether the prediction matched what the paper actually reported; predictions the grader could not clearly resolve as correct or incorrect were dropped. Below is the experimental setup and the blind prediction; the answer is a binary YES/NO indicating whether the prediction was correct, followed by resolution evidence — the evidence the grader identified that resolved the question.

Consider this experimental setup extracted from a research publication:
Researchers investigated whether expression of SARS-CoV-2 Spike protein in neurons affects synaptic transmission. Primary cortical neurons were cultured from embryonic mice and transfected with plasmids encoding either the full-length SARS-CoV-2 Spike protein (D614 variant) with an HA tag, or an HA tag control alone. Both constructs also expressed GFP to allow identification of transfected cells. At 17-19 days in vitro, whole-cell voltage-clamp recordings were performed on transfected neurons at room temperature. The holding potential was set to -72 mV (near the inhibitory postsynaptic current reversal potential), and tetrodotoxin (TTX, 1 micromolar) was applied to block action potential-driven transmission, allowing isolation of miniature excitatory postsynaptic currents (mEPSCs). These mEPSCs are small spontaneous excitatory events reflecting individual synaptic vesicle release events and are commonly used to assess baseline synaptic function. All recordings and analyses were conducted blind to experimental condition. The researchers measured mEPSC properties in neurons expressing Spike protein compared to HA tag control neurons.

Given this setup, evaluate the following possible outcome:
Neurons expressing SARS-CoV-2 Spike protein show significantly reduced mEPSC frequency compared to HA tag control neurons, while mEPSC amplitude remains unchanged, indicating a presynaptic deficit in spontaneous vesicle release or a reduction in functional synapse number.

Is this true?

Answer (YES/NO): NO